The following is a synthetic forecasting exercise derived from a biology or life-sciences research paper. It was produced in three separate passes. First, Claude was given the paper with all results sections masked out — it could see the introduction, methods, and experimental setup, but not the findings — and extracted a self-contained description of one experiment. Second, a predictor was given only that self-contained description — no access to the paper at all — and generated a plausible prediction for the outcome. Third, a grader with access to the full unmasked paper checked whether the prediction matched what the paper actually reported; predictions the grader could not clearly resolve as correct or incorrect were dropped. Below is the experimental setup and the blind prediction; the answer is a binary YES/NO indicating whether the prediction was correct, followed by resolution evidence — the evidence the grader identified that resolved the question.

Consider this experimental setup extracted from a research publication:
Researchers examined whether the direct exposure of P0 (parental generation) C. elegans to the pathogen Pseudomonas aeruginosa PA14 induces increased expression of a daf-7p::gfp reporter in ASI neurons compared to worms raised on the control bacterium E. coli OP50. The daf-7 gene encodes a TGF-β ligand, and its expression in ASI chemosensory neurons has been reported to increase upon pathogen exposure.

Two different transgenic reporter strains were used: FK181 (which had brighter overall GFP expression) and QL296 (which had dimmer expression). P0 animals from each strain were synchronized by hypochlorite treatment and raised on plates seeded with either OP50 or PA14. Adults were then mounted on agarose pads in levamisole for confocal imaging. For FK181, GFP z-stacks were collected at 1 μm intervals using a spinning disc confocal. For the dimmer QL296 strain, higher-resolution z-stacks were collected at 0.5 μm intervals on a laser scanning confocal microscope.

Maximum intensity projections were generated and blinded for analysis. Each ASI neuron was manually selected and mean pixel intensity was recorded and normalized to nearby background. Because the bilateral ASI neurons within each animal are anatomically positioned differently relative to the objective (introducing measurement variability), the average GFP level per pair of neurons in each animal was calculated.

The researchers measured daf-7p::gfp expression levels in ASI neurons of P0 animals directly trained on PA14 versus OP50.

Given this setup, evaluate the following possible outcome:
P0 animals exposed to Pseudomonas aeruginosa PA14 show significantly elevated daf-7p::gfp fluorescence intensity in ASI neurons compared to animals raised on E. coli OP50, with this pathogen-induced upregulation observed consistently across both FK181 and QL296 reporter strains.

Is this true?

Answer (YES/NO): NO